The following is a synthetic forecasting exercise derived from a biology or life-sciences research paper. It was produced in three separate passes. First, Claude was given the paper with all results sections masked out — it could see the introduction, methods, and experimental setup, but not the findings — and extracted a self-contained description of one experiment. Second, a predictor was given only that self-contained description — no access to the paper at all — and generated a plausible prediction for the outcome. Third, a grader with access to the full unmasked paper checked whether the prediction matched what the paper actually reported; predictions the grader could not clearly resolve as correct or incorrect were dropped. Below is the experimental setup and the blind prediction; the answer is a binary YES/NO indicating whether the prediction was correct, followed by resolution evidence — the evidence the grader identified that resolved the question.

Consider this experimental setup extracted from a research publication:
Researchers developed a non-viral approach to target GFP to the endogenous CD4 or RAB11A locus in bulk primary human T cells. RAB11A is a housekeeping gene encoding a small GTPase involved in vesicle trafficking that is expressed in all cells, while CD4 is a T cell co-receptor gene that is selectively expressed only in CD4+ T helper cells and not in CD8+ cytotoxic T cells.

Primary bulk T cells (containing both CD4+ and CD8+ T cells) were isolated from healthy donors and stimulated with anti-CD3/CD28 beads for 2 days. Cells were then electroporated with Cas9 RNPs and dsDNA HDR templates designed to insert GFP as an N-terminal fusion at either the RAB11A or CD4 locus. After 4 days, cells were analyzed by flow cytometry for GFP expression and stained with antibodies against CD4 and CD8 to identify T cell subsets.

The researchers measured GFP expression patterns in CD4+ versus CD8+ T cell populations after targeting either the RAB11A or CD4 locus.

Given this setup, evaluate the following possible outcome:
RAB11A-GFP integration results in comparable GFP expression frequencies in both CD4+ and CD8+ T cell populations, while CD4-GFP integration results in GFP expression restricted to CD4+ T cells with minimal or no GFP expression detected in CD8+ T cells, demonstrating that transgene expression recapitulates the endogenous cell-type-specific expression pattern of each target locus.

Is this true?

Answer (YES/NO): YES